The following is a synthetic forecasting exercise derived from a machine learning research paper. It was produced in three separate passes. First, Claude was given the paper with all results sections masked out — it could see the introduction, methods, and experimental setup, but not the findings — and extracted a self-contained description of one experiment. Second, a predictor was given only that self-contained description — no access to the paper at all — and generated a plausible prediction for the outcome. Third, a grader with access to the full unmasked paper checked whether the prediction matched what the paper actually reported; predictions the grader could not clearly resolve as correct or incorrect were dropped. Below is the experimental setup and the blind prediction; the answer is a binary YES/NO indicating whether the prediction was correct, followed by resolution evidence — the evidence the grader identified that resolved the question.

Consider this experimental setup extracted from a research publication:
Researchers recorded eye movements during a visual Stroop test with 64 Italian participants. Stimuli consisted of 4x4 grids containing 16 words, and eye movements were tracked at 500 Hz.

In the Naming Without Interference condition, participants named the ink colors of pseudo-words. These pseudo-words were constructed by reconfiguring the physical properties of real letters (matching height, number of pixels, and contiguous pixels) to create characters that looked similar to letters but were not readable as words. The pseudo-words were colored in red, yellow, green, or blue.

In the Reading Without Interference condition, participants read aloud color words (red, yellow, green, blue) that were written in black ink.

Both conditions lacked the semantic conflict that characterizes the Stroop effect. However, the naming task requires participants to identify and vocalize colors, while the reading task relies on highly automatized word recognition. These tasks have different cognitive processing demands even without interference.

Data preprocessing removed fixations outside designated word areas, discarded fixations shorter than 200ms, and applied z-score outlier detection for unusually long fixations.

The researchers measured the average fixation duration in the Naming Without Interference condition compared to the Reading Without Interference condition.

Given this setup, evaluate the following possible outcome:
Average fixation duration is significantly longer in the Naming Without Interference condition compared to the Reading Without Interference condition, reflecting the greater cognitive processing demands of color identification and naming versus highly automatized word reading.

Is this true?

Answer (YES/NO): YES